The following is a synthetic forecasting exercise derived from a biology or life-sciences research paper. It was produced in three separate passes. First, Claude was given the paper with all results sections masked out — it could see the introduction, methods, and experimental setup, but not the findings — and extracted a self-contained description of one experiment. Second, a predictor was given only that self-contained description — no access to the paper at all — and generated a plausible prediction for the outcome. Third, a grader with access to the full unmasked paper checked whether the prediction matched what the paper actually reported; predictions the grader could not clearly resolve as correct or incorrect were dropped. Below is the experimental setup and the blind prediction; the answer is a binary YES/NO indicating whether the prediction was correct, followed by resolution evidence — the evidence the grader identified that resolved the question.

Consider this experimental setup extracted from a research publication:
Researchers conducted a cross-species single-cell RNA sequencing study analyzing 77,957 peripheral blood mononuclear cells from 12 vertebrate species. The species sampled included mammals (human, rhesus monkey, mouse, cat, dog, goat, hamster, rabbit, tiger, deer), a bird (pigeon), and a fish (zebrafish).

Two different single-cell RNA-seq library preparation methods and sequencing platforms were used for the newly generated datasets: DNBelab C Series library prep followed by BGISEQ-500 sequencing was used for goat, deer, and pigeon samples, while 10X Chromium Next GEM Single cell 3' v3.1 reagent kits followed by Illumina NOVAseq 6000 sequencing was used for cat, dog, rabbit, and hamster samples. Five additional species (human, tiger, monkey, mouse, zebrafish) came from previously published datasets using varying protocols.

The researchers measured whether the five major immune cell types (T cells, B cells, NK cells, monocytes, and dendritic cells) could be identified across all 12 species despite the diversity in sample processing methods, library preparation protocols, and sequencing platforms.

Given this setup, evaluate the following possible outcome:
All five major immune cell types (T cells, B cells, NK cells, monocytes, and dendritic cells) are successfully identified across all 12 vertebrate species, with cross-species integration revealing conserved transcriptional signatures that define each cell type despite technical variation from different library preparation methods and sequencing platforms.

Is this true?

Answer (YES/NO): YES